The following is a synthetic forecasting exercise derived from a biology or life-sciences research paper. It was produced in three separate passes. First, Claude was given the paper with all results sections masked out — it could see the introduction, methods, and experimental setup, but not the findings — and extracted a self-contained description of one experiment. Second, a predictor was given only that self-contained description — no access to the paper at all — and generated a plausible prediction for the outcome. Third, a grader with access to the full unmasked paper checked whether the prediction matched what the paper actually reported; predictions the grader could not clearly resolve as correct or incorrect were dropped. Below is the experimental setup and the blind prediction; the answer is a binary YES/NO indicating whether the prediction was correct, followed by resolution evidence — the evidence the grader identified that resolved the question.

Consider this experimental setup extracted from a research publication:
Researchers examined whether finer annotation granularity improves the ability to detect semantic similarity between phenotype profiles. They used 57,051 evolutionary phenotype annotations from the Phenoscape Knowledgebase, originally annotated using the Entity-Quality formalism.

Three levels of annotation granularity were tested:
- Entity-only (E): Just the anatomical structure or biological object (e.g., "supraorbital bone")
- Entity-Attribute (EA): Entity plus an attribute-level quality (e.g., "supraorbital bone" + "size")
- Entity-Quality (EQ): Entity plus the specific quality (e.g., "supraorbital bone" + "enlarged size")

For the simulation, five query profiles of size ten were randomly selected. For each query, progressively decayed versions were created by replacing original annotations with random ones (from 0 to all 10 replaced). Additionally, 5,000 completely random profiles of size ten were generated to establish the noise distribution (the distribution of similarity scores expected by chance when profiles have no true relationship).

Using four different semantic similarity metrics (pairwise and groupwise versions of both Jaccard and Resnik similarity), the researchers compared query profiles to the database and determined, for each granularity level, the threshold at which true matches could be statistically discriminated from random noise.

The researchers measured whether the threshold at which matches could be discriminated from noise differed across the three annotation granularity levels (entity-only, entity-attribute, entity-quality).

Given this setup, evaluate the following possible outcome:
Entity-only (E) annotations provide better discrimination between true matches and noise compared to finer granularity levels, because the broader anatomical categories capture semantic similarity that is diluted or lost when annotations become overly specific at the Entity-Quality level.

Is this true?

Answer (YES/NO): NO